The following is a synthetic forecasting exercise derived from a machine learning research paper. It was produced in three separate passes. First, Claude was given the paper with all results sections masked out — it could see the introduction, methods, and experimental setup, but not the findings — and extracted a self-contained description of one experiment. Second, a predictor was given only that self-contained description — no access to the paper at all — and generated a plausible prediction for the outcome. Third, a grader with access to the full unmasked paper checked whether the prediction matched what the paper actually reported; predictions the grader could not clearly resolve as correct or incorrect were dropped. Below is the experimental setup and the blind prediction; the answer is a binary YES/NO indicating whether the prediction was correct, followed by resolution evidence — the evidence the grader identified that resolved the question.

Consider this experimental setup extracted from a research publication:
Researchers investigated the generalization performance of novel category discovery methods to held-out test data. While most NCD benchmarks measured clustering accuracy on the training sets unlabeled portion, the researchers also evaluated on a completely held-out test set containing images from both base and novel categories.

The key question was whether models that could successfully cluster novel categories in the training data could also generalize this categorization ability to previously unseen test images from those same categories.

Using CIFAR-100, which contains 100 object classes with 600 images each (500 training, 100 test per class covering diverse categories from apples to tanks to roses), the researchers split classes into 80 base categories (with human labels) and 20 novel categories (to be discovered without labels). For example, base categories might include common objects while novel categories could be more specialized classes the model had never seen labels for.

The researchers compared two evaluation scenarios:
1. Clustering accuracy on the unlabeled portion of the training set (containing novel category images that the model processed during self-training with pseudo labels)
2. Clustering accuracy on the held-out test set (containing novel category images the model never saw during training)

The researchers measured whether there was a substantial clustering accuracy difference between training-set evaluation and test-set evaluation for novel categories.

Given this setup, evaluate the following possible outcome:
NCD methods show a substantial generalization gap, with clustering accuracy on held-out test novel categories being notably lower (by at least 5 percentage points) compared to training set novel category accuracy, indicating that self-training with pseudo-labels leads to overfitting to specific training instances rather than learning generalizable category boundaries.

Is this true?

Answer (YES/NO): YES